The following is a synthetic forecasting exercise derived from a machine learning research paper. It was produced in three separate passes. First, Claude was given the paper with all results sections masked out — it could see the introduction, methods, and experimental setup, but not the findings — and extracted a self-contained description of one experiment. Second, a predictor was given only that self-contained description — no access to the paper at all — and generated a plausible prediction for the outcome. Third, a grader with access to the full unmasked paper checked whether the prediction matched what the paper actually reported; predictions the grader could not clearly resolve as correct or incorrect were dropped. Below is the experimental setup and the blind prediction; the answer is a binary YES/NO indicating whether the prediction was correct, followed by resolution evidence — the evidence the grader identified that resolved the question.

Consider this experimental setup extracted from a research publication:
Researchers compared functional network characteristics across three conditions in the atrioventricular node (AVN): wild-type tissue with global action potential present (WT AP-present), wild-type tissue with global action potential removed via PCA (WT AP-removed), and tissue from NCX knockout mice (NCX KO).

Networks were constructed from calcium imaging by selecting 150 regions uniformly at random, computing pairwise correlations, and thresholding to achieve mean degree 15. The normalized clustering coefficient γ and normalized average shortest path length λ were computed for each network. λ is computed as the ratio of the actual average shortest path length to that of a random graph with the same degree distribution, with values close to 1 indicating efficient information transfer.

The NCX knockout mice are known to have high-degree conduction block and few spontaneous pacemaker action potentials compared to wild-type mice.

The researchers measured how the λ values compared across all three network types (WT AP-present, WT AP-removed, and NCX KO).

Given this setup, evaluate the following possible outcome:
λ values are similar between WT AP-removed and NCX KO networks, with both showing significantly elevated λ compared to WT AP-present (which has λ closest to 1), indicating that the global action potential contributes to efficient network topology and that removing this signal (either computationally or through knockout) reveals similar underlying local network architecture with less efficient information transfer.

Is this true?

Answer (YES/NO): NO